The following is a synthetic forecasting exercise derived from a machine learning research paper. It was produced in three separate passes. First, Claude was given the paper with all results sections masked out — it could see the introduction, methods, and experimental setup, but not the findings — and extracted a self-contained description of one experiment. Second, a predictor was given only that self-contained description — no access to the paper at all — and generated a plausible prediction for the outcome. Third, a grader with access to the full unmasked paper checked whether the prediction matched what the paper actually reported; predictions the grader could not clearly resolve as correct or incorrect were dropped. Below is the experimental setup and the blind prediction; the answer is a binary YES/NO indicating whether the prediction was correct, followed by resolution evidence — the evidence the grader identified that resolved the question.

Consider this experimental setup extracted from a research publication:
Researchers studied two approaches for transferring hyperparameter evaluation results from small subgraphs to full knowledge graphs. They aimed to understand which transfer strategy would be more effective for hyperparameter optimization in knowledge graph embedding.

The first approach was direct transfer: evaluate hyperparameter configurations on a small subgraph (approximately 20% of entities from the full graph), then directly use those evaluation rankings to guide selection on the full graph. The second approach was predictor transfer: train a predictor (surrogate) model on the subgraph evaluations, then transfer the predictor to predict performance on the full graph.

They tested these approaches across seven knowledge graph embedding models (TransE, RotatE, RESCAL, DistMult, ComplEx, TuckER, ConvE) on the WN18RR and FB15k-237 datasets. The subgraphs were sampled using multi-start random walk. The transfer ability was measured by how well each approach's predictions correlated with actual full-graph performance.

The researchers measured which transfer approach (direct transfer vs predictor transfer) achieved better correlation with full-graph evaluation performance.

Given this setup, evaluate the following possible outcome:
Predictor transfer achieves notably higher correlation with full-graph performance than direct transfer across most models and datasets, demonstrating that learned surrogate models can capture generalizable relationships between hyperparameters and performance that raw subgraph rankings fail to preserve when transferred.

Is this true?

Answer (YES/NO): NO